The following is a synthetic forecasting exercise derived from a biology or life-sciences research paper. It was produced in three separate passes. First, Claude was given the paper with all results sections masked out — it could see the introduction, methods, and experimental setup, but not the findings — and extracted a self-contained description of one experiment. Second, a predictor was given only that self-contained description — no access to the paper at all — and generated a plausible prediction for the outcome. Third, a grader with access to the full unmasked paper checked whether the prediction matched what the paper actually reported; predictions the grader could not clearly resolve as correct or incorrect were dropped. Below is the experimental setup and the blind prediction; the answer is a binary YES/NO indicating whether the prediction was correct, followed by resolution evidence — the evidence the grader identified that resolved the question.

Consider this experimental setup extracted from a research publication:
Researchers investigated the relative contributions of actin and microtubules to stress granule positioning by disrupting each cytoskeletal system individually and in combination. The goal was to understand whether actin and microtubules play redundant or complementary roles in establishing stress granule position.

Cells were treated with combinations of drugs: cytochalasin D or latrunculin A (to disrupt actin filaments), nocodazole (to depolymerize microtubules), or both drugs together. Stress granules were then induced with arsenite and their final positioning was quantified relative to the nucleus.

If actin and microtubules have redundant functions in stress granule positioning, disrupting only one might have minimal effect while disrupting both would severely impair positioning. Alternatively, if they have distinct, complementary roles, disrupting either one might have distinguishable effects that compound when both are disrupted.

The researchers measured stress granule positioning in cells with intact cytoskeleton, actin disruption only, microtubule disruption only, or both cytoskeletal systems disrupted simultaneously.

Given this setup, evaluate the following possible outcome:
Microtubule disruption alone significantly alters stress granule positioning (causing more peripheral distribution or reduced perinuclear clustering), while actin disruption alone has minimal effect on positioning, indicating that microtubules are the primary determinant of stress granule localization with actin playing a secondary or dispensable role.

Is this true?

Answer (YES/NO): NO